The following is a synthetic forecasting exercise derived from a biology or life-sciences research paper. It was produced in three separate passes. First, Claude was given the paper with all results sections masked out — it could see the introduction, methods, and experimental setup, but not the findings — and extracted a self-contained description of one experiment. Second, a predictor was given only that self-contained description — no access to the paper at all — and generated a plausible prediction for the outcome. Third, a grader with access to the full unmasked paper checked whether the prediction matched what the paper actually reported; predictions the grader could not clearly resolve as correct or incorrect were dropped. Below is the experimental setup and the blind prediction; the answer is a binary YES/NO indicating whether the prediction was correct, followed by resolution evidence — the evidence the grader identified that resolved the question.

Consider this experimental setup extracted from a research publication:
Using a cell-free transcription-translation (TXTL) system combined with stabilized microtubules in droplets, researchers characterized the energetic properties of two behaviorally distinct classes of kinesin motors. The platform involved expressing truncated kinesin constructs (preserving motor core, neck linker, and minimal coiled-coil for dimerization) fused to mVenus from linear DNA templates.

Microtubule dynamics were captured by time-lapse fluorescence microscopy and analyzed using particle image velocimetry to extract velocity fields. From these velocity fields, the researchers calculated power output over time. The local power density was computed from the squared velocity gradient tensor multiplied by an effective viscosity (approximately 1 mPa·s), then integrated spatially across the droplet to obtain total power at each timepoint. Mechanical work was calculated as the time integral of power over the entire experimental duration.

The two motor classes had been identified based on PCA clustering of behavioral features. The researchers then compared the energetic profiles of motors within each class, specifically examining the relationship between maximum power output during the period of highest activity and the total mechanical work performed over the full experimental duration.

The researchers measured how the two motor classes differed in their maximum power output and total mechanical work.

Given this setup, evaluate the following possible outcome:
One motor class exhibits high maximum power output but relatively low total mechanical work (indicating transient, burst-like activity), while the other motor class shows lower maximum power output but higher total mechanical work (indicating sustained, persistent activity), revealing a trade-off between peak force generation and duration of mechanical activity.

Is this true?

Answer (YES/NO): YES